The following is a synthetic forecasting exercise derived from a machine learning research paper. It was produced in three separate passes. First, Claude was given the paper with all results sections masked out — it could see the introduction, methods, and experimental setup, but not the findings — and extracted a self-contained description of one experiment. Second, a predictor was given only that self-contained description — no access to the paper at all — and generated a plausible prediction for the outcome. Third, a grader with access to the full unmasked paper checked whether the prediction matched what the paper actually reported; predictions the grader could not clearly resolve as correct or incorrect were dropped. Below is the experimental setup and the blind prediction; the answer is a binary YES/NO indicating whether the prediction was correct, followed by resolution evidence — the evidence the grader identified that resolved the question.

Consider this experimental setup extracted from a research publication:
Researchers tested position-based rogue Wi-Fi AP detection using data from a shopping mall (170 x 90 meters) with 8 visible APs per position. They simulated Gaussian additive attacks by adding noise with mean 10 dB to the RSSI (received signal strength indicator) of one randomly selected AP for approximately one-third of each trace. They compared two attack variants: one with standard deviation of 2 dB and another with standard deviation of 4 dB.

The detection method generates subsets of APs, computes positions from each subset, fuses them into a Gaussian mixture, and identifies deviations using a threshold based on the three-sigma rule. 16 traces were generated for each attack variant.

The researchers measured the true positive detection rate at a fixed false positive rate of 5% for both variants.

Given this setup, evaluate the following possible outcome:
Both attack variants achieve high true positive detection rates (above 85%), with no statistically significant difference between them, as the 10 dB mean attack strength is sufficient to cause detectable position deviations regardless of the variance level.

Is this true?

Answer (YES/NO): NO